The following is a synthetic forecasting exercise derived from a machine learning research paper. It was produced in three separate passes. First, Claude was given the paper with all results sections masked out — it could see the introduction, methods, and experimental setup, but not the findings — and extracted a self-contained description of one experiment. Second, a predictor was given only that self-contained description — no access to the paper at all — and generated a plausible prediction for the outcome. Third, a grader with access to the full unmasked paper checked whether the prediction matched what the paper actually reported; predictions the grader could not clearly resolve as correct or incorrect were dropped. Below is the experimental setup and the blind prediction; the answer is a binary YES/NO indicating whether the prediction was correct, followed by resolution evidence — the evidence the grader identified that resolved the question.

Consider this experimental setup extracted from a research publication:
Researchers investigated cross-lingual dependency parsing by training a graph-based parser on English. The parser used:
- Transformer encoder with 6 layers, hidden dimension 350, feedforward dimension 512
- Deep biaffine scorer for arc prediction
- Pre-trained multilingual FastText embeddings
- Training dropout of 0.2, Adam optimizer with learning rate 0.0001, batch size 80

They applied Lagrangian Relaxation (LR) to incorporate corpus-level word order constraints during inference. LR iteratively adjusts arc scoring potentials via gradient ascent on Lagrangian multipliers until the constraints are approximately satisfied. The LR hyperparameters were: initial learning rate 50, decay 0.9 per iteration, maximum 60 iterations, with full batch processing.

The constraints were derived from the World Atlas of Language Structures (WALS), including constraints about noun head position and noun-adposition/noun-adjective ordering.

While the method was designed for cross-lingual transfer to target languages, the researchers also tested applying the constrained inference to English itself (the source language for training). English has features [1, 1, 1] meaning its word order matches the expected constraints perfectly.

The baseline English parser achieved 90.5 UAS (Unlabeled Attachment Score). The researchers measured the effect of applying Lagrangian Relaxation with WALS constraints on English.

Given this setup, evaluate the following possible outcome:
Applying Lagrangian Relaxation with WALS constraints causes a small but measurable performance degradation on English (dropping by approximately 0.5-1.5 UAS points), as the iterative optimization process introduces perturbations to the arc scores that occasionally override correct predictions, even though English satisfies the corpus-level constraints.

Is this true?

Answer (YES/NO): NO